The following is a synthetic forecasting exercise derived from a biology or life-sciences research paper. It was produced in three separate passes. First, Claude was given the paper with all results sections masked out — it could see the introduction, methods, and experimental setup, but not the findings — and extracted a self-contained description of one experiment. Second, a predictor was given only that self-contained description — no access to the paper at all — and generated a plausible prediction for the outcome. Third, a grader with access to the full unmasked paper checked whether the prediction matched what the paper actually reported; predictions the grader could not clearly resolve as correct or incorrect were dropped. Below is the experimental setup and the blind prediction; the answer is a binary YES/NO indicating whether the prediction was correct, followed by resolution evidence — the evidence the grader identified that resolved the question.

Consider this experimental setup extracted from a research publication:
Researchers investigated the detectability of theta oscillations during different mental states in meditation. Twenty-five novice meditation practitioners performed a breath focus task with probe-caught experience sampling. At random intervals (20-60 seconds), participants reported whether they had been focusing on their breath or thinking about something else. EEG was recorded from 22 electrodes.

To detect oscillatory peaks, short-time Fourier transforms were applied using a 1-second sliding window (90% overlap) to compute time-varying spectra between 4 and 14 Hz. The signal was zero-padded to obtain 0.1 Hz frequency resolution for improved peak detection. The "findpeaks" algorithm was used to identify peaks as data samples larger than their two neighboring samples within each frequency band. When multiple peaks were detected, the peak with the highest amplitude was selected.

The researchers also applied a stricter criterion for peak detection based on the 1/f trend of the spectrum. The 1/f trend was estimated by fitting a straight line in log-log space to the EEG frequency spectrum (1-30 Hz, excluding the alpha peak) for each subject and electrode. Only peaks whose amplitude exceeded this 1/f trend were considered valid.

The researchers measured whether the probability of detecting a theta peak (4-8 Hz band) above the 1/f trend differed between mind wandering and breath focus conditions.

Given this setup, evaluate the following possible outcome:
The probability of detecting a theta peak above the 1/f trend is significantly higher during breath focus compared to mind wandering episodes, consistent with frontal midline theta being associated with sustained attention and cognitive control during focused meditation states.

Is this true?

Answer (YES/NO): NO